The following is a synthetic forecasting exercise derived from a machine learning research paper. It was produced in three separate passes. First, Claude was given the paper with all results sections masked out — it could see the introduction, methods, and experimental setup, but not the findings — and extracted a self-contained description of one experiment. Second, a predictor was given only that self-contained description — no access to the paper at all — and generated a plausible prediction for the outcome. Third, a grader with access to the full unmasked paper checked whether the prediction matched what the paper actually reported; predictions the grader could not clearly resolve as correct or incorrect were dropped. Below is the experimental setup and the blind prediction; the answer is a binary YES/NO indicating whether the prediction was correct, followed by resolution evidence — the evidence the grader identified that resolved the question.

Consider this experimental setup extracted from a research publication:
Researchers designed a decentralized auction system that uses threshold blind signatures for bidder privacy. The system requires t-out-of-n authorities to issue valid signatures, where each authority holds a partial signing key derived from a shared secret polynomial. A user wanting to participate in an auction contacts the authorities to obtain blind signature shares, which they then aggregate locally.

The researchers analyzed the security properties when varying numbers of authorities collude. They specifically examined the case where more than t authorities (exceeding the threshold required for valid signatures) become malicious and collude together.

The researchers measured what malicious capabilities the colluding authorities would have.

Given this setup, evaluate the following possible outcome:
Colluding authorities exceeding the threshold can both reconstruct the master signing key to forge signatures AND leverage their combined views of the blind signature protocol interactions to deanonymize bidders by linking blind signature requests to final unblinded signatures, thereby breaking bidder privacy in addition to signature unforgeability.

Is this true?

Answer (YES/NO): NO